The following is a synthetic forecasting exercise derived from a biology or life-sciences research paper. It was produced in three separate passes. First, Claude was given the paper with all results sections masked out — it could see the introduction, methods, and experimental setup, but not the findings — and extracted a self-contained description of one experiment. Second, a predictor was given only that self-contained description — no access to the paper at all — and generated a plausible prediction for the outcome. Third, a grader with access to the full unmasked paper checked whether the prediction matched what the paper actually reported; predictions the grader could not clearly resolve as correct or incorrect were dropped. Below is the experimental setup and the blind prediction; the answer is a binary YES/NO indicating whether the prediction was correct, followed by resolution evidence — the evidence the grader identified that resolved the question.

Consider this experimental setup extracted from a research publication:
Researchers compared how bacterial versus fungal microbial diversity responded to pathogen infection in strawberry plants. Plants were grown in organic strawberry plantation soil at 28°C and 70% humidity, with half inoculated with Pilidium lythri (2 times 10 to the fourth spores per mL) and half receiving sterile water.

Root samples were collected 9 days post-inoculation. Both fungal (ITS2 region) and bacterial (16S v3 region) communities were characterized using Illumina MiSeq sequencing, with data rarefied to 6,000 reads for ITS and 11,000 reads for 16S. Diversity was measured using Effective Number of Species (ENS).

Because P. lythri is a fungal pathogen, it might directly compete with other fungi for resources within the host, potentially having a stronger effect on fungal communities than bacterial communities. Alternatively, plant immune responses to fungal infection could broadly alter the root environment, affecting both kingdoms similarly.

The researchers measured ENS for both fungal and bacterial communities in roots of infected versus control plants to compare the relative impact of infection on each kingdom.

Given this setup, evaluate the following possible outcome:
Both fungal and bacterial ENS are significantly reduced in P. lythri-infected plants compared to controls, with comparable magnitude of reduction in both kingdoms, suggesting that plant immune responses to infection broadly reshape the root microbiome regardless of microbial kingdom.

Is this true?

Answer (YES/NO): NO